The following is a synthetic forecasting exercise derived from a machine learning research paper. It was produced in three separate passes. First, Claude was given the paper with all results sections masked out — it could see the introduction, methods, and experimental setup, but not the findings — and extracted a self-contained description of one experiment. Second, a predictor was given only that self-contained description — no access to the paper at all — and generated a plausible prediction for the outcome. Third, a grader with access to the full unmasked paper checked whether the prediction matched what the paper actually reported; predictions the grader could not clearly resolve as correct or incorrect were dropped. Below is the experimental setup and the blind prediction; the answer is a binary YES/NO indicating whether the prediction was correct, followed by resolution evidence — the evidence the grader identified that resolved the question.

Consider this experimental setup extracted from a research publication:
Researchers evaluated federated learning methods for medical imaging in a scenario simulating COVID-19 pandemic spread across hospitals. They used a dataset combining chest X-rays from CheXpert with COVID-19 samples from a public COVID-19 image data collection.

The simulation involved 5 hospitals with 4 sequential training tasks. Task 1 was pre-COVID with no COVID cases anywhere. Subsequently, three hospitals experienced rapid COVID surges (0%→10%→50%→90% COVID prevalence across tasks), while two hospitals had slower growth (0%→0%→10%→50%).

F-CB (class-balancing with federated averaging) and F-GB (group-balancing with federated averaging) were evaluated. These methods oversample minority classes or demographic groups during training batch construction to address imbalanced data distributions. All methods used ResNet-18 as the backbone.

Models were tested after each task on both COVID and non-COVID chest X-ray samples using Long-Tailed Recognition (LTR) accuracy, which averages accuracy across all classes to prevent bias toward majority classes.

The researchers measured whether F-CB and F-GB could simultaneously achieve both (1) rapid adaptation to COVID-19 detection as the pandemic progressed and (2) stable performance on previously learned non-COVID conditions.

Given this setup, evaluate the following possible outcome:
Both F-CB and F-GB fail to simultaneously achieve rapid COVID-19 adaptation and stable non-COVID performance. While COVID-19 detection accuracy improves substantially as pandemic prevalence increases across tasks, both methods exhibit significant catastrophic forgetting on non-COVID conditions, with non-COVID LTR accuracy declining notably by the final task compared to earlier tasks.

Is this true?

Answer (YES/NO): YES